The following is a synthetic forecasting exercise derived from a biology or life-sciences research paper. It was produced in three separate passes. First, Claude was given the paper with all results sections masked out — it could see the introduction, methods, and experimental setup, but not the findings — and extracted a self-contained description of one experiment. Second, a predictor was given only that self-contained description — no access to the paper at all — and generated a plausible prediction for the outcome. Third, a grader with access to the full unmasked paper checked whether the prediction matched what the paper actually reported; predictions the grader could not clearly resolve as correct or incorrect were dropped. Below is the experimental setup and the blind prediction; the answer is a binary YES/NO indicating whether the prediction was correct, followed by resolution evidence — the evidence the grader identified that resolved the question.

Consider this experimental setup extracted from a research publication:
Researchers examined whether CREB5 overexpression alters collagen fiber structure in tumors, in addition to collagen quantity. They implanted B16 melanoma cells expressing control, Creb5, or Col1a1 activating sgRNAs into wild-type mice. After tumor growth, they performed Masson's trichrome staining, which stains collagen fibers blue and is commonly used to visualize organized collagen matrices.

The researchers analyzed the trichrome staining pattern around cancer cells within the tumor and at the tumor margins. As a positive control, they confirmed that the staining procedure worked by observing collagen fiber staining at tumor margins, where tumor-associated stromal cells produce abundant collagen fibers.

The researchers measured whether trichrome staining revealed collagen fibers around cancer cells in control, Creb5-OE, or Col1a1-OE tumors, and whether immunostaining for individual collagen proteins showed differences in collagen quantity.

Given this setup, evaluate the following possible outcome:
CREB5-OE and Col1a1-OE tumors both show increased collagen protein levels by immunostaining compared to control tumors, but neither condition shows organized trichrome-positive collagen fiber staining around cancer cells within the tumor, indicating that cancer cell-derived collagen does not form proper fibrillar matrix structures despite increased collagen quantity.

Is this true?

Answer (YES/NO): YES